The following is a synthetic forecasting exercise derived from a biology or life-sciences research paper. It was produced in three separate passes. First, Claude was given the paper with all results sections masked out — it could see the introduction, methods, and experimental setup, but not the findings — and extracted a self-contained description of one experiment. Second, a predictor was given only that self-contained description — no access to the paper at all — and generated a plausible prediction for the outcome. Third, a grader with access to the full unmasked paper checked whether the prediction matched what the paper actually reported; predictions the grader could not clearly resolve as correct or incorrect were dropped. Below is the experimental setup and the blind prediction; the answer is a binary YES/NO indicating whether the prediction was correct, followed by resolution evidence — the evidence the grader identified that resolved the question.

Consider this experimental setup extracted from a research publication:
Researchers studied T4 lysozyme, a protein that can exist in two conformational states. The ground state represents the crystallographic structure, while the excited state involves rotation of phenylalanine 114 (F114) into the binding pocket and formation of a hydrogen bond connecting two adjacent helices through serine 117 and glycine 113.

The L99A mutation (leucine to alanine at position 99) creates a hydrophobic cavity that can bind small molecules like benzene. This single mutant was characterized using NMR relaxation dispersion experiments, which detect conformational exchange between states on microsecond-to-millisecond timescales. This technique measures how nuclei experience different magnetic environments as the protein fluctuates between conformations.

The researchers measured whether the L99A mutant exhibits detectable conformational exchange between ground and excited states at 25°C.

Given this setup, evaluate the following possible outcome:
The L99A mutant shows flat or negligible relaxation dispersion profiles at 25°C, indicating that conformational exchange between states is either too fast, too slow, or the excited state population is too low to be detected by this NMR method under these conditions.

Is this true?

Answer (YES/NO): NO